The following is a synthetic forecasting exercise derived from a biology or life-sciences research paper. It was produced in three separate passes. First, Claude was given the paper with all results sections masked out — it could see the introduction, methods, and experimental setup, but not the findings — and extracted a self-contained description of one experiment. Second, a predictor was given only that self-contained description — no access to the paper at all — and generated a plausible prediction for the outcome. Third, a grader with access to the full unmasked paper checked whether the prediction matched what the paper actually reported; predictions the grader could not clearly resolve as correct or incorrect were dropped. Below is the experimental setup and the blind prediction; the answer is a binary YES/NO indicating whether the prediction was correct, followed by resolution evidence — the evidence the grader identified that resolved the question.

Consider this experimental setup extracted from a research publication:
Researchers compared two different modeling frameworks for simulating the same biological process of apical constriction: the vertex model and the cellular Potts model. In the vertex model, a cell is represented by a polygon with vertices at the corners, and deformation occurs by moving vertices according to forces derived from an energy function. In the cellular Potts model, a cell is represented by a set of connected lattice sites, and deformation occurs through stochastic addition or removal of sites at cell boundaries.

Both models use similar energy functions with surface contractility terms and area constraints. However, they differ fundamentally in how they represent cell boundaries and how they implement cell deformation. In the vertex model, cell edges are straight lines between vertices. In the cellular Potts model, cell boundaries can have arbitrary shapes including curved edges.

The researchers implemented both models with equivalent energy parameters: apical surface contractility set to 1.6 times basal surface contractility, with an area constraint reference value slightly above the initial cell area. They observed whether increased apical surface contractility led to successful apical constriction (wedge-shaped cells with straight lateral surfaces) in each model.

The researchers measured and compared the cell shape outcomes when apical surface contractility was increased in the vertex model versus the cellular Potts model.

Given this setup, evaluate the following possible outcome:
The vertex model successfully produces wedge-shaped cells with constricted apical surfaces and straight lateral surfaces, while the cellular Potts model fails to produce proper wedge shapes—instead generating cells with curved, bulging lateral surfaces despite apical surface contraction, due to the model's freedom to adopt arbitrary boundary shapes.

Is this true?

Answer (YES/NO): NO